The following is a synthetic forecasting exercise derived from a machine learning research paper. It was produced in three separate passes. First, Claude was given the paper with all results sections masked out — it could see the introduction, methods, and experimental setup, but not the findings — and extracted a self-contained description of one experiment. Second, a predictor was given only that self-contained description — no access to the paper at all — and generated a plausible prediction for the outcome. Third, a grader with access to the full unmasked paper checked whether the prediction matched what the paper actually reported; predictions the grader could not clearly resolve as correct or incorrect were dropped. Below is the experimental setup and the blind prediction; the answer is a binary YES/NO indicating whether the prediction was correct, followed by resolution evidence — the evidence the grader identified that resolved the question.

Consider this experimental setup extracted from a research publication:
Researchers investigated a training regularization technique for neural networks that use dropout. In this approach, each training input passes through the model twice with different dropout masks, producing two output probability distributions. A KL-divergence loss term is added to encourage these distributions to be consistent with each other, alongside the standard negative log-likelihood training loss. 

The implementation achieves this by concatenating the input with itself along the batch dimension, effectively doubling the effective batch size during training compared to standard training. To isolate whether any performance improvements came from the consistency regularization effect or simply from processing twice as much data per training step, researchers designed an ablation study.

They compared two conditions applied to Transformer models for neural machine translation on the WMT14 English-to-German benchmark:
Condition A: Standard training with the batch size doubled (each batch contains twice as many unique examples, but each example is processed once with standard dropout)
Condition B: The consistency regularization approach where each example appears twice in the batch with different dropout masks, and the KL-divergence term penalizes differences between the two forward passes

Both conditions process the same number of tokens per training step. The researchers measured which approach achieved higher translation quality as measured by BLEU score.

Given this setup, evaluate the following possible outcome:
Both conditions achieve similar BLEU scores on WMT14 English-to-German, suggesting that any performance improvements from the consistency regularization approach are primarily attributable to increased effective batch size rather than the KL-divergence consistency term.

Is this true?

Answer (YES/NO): NO